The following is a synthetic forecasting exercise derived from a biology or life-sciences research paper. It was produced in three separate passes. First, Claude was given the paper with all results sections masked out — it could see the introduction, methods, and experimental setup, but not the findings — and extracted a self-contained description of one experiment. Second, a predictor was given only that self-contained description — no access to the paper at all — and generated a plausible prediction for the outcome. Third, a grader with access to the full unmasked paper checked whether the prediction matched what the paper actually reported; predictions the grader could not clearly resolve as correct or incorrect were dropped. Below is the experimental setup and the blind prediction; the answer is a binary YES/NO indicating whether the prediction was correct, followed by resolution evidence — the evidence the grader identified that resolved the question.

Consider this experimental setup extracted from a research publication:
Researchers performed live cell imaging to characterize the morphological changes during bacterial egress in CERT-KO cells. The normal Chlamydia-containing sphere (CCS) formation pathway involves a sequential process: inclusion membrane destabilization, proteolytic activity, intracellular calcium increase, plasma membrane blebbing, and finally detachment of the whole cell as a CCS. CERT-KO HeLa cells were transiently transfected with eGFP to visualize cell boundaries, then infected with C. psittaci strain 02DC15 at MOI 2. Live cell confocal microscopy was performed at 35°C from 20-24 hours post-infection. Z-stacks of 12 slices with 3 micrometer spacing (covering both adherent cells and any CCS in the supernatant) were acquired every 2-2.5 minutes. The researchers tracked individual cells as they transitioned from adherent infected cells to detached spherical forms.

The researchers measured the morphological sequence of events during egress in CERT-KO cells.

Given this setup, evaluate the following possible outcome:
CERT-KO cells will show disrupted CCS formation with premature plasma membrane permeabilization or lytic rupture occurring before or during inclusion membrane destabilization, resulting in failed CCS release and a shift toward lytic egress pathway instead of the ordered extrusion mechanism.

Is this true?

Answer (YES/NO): NO